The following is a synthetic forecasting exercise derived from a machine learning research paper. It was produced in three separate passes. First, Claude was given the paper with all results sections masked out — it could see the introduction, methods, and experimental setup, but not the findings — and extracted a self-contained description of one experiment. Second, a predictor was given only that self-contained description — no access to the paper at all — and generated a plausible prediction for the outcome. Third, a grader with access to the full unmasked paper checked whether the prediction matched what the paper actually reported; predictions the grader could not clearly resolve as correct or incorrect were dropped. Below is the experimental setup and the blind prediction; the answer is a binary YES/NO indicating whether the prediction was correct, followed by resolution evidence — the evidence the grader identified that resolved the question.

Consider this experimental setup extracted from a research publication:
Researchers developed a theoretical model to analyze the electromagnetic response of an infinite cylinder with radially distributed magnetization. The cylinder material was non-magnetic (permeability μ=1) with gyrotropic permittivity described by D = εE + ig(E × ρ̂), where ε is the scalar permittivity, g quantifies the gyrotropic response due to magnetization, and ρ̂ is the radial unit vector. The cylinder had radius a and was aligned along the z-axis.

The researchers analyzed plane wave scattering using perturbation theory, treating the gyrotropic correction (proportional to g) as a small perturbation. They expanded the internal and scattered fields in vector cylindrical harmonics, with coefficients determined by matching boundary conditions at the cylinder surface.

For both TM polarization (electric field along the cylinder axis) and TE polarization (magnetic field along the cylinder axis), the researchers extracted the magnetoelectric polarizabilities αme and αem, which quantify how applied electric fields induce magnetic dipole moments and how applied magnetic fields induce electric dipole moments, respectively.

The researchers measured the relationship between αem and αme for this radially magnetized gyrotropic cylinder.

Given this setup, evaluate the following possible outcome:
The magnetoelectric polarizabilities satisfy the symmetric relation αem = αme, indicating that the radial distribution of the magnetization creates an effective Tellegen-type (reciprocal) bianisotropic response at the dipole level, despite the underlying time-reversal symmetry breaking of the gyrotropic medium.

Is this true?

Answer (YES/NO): YES